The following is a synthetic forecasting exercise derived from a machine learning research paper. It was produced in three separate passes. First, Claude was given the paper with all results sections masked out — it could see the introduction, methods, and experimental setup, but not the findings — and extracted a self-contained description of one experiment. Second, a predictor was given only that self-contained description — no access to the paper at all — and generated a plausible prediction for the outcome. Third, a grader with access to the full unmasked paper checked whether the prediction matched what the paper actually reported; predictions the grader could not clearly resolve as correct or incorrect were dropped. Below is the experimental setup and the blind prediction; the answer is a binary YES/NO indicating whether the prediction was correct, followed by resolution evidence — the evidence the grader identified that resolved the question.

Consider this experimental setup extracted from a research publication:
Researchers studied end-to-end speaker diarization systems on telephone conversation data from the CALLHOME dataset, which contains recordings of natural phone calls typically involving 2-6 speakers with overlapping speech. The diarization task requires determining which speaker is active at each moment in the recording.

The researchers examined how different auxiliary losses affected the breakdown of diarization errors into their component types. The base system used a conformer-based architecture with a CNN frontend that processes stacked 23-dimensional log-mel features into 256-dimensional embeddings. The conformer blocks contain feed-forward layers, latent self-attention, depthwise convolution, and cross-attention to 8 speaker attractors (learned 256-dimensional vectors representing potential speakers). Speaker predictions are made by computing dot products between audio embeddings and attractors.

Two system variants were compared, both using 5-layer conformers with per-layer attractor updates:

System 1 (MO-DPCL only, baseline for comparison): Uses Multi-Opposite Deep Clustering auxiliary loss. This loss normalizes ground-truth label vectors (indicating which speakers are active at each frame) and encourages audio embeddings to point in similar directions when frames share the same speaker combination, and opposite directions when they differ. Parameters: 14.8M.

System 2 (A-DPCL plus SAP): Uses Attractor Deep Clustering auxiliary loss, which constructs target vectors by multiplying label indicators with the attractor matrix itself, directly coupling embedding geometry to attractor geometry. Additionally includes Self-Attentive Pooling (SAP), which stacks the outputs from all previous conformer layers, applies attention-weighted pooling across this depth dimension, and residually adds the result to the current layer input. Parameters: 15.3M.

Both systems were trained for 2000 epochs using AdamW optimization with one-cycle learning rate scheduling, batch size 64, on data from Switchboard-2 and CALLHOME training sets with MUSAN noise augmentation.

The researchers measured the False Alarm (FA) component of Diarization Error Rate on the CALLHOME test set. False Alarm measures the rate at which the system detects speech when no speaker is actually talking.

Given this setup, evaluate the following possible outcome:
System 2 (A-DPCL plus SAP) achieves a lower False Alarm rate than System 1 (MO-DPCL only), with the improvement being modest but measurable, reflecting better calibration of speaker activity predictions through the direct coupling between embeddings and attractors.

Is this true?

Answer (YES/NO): YES